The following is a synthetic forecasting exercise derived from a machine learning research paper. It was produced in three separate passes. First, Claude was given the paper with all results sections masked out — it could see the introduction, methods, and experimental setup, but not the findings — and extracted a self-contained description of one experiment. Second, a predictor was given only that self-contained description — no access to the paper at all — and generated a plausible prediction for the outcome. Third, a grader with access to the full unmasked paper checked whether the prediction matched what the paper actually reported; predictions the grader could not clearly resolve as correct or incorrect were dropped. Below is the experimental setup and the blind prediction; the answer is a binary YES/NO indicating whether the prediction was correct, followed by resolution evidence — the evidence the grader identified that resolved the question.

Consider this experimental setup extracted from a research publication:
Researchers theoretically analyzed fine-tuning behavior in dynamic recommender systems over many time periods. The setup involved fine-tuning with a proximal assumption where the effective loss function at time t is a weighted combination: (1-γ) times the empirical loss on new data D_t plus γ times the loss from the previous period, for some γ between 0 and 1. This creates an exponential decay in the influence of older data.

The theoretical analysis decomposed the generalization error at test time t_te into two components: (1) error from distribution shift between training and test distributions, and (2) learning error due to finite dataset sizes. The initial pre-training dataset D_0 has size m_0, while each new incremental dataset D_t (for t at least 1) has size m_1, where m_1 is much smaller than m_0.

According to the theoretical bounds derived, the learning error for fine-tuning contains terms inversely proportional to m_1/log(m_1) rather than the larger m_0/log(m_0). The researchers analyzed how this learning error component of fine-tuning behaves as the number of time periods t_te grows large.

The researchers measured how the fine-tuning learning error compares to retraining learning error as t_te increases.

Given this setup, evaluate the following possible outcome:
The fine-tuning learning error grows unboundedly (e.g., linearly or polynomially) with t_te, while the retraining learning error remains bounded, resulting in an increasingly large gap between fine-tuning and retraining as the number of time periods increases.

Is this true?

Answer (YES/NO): NO